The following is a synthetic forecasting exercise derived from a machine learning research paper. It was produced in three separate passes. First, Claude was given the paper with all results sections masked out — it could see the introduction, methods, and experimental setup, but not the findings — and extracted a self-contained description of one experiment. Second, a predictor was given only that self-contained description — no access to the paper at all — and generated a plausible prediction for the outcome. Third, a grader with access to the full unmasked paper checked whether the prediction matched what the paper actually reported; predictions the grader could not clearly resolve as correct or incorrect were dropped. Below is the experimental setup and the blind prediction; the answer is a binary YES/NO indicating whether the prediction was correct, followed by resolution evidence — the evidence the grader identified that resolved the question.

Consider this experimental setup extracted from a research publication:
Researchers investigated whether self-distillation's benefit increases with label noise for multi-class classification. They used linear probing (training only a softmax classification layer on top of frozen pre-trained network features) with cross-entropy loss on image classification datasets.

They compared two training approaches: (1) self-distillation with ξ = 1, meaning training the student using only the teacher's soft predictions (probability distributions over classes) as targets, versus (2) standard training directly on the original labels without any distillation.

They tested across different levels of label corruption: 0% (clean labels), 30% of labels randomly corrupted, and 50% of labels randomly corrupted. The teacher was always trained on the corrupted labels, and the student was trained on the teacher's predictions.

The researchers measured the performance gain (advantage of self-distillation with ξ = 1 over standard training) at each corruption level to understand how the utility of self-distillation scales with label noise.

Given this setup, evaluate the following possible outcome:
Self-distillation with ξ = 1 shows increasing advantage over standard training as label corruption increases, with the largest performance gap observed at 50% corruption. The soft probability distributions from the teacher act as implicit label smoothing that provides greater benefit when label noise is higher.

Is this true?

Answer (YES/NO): YES